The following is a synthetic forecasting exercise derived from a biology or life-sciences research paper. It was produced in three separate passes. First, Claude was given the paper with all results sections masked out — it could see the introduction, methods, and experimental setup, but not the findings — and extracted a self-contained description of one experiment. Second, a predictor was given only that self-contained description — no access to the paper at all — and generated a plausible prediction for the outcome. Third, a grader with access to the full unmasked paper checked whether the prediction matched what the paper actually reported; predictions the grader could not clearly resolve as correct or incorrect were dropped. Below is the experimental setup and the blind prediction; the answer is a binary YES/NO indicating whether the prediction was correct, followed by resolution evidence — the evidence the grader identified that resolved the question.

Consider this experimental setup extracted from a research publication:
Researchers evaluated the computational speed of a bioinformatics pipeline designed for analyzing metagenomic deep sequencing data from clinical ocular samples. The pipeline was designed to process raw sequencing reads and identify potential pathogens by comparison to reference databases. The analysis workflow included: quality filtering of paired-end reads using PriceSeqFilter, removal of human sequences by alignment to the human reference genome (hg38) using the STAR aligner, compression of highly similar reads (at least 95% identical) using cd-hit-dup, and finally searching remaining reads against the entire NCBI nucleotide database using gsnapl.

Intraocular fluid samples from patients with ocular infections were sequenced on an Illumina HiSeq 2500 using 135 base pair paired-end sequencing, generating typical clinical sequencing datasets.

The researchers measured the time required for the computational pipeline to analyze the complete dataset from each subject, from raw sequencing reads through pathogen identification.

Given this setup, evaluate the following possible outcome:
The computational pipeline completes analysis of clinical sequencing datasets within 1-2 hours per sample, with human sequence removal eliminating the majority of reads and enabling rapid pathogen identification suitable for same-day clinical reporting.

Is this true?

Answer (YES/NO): NO